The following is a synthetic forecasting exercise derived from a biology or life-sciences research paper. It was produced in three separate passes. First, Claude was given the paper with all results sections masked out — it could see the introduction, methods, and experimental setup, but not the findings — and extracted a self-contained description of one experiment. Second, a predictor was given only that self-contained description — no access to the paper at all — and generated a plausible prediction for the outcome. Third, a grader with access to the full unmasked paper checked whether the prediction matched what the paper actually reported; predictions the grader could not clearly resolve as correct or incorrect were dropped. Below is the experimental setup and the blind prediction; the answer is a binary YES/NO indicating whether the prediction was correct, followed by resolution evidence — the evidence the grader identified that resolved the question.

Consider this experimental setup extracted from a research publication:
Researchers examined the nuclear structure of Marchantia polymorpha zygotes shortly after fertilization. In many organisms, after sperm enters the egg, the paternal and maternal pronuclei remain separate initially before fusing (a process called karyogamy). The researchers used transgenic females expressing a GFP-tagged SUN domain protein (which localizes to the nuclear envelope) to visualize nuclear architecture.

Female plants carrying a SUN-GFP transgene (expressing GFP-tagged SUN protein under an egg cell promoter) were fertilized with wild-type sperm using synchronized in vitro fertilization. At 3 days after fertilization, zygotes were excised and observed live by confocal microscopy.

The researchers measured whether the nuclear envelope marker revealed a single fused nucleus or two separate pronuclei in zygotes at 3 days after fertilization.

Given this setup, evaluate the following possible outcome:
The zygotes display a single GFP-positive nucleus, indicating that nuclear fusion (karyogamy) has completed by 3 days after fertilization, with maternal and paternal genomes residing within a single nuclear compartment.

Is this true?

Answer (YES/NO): NO